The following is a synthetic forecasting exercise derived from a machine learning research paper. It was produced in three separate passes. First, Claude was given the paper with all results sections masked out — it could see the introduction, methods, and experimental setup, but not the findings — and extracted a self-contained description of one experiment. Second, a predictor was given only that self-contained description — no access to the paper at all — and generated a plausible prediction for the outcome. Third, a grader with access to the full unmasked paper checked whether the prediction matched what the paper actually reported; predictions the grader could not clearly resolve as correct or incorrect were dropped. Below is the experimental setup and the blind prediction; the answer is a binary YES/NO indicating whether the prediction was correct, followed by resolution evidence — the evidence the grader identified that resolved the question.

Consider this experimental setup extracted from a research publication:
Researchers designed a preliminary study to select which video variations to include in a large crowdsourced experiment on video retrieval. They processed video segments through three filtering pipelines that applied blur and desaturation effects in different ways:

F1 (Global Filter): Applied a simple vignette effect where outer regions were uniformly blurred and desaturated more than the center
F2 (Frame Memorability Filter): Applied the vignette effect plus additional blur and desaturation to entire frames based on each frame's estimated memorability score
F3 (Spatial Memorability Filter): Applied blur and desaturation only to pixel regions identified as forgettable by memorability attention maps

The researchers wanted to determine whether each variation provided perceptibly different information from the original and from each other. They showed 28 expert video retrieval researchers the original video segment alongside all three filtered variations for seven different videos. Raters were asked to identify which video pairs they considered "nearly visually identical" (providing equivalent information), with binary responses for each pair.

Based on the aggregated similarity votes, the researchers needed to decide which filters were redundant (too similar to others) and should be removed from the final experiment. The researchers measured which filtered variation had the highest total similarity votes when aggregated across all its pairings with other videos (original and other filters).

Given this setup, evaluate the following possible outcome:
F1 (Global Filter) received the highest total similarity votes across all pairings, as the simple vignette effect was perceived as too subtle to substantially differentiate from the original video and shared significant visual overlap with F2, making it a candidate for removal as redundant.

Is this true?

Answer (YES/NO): NO